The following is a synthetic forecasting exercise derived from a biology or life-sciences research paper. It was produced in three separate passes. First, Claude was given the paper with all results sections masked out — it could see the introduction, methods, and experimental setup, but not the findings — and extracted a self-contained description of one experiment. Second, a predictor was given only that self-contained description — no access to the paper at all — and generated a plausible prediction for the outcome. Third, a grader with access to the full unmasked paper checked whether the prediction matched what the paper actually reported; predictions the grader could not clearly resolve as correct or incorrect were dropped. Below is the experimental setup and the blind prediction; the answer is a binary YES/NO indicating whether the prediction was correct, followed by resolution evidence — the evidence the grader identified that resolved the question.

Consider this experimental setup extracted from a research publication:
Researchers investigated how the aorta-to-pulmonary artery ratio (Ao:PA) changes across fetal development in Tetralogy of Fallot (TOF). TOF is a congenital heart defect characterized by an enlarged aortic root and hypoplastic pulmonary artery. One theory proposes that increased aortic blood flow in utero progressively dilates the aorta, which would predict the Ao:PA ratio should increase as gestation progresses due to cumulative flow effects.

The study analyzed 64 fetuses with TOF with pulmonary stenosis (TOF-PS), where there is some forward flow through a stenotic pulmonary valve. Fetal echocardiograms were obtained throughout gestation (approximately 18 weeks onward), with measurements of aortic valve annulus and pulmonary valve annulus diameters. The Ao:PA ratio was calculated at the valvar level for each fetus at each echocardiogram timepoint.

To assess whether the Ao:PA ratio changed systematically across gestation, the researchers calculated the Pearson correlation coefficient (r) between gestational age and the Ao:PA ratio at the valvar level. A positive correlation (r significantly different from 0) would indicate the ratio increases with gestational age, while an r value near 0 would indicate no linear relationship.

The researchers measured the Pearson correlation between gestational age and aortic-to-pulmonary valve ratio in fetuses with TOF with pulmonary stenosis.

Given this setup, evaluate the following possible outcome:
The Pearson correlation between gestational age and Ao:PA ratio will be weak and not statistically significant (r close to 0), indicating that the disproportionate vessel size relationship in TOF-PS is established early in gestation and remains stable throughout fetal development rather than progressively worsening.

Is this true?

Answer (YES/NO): YES